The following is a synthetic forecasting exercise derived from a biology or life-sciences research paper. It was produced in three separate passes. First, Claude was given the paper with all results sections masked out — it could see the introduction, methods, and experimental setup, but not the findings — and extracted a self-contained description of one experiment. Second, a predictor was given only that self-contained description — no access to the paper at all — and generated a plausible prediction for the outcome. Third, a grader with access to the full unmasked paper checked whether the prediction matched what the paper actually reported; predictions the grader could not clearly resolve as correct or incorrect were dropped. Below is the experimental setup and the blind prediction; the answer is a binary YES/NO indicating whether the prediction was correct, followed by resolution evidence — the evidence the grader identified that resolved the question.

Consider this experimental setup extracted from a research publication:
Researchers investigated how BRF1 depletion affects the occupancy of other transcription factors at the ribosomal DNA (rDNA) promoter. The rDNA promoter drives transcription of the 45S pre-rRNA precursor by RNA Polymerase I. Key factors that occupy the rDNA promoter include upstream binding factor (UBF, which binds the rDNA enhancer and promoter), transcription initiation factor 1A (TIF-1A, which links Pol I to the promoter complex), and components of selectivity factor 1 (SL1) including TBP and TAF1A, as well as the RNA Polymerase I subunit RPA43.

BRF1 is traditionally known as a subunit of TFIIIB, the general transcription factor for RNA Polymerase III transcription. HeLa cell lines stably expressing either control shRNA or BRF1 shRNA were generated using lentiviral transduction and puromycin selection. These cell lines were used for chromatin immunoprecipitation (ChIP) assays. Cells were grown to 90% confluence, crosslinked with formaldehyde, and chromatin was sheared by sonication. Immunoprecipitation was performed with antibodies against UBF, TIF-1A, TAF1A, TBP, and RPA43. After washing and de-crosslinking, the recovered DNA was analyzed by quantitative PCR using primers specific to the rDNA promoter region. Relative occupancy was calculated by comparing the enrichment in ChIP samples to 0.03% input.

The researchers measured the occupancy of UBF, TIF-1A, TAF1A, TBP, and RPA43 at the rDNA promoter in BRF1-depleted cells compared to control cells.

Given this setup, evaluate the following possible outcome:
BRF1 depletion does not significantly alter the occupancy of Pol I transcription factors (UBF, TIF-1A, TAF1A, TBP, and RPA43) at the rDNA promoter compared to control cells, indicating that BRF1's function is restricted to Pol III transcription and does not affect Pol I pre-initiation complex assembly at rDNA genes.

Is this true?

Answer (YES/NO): NO